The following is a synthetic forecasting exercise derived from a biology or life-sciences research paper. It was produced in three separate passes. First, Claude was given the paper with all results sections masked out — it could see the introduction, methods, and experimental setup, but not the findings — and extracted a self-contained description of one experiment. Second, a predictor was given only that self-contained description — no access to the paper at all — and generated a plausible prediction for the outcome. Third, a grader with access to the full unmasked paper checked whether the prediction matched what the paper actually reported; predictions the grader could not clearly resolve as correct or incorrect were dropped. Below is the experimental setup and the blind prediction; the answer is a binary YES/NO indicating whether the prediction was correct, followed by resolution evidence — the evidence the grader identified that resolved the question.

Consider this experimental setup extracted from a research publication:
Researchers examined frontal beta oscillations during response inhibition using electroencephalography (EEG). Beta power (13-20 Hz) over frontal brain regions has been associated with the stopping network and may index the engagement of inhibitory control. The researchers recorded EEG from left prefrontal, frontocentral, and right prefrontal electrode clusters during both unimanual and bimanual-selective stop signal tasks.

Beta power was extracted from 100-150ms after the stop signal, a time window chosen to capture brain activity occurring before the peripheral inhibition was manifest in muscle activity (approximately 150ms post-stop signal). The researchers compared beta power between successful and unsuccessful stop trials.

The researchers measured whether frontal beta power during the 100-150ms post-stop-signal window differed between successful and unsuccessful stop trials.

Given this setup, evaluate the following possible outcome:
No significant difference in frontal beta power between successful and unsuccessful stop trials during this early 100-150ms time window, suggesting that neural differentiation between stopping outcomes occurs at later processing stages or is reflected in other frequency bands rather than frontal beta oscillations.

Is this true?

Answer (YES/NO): YES